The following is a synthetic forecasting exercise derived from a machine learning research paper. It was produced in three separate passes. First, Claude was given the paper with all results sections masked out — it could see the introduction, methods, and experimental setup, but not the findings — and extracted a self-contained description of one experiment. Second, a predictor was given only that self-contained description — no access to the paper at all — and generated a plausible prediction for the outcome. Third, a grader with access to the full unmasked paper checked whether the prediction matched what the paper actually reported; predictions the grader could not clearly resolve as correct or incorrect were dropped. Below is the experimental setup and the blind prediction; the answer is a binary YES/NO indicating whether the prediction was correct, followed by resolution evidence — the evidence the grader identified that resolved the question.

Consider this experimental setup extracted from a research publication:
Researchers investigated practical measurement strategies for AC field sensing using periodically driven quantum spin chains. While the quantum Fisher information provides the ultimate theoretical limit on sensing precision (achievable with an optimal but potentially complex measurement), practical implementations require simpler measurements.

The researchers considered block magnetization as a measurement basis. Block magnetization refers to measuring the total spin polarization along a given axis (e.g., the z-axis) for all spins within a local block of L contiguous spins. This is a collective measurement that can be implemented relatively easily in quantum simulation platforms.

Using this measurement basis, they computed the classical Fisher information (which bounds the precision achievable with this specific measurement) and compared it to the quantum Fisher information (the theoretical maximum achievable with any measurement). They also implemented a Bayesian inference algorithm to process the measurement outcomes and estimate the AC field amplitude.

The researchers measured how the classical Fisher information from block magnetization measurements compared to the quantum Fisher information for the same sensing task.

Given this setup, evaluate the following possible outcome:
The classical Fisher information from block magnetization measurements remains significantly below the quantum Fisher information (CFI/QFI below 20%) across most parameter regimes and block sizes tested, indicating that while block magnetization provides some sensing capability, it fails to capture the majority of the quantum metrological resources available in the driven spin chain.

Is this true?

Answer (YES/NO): NO